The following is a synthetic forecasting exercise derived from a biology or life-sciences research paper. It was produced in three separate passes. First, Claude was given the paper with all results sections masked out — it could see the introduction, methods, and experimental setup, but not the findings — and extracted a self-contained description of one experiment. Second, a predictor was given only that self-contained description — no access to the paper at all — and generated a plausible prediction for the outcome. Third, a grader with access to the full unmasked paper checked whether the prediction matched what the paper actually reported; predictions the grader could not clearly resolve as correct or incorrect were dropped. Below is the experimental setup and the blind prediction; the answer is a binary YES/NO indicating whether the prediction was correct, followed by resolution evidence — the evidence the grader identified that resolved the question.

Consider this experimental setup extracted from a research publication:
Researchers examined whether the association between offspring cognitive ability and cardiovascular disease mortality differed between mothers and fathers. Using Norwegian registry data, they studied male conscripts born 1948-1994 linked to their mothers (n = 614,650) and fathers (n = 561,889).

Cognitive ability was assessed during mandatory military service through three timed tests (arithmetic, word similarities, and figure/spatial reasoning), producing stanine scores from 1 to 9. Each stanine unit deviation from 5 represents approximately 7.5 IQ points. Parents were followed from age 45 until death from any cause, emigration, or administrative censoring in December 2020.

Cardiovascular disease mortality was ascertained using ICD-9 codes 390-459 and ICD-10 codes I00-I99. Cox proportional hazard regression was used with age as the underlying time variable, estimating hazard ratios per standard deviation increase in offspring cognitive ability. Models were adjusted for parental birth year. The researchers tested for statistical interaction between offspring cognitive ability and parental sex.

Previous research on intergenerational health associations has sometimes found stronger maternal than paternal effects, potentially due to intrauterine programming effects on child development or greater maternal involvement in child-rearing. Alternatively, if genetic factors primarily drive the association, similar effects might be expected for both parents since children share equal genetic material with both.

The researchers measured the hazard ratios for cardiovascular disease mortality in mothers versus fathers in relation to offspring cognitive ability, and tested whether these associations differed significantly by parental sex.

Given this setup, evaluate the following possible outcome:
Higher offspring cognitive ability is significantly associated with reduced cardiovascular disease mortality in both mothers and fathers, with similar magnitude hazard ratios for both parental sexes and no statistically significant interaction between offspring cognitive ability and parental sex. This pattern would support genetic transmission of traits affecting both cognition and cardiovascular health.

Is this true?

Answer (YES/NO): NO